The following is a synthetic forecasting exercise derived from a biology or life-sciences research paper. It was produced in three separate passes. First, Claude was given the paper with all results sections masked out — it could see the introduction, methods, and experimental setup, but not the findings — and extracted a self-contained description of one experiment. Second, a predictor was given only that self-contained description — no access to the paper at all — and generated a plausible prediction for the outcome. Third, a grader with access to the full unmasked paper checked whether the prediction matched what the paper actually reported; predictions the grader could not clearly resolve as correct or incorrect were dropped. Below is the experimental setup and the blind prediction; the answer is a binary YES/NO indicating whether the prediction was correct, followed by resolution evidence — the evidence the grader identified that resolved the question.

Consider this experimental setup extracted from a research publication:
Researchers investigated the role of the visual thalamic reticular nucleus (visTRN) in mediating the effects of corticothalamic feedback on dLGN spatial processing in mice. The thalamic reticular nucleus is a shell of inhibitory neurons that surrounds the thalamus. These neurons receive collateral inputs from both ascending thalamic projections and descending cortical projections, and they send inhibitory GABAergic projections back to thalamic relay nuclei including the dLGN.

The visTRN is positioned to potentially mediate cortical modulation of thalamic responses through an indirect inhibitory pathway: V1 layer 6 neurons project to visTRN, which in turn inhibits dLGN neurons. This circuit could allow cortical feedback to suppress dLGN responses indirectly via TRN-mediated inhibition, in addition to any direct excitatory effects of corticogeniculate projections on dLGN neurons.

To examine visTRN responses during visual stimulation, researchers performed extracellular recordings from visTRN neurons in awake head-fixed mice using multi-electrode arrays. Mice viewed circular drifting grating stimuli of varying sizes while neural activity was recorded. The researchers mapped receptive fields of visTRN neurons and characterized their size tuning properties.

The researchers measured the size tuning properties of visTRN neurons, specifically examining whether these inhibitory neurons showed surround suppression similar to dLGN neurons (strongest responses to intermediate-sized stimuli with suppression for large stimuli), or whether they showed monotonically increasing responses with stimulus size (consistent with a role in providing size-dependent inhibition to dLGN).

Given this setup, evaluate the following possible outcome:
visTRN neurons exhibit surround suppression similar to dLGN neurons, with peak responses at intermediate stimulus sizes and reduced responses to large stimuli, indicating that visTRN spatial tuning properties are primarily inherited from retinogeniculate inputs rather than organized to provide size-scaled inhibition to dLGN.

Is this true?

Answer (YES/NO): NO